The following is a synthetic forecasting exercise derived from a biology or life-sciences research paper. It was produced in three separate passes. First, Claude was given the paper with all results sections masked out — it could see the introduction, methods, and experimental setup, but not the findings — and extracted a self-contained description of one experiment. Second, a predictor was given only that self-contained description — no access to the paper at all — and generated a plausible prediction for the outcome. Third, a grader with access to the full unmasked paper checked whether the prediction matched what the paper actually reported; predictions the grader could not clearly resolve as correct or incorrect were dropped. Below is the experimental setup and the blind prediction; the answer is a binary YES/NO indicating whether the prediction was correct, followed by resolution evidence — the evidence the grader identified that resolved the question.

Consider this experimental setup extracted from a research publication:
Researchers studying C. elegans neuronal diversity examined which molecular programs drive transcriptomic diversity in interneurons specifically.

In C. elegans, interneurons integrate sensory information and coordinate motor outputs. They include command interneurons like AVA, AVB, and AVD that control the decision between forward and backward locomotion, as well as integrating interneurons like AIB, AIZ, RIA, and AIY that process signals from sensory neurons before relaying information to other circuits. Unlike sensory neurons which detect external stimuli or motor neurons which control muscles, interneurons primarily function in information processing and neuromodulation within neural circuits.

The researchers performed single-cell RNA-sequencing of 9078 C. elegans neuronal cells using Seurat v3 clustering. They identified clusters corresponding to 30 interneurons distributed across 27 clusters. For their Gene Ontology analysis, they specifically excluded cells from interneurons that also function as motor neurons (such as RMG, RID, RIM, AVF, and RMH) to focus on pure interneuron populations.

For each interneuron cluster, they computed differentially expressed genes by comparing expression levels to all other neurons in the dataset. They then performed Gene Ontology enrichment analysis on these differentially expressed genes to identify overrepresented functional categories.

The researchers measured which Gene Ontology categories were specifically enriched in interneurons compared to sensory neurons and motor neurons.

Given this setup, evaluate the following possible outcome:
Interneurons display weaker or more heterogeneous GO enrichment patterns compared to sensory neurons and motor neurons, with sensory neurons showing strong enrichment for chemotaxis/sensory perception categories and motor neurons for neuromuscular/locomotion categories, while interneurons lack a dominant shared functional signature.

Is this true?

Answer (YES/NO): NO